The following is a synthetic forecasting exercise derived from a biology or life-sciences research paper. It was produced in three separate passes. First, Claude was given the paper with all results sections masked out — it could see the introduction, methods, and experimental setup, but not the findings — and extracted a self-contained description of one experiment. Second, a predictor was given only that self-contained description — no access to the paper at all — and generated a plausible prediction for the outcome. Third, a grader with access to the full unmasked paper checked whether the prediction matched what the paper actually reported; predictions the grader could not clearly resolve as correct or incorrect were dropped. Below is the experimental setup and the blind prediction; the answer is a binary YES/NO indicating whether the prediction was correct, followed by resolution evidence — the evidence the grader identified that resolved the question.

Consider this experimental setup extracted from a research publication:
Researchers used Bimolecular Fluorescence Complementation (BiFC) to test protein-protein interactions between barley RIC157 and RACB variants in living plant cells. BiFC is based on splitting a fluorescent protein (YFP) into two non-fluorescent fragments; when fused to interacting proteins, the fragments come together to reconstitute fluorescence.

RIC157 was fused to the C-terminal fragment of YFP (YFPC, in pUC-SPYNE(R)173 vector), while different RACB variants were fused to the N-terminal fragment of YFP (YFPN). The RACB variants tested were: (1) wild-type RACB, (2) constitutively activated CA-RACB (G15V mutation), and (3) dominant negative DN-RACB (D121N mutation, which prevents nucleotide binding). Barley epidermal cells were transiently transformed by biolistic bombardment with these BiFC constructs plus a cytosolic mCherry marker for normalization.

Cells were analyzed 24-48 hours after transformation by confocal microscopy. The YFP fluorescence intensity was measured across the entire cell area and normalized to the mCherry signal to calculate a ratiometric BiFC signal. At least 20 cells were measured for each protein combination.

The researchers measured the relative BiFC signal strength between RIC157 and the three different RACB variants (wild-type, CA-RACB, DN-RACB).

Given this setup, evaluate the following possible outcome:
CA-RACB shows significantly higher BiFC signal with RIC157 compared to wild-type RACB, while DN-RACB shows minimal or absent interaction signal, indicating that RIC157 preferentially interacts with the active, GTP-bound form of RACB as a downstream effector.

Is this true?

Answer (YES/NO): NO